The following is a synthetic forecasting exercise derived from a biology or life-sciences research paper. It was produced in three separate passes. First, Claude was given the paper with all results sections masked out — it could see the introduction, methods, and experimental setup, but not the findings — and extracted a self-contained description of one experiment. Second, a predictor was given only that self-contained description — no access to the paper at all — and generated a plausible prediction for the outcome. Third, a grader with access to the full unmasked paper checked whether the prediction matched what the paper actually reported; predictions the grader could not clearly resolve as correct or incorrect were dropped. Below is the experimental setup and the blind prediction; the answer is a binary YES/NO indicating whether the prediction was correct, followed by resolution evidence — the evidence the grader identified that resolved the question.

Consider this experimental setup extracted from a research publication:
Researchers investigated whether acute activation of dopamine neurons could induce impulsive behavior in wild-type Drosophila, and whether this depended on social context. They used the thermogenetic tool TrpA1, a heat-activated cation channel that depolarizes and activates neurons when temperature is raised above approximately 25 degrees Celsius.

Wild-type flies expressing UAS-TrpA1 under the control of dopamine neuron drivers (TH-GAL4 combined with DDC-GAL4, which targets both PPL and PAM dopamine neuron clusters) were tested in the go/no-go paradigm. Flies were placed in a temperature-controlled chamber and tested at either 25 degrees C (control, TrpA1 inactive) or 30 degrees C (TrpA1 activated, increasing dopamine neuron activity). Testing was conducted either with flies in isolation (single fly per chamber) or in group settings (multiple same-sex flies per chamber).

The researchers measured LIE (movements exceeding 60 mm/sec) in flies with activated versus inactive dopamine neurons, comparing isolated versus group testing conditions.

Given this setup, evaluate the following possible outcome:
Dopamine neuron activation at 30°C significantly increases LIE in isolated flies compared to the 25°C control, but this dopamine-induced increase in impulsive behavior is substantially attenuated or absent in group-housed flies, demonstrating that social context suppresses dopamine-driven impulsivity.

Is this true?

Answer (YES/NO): NO